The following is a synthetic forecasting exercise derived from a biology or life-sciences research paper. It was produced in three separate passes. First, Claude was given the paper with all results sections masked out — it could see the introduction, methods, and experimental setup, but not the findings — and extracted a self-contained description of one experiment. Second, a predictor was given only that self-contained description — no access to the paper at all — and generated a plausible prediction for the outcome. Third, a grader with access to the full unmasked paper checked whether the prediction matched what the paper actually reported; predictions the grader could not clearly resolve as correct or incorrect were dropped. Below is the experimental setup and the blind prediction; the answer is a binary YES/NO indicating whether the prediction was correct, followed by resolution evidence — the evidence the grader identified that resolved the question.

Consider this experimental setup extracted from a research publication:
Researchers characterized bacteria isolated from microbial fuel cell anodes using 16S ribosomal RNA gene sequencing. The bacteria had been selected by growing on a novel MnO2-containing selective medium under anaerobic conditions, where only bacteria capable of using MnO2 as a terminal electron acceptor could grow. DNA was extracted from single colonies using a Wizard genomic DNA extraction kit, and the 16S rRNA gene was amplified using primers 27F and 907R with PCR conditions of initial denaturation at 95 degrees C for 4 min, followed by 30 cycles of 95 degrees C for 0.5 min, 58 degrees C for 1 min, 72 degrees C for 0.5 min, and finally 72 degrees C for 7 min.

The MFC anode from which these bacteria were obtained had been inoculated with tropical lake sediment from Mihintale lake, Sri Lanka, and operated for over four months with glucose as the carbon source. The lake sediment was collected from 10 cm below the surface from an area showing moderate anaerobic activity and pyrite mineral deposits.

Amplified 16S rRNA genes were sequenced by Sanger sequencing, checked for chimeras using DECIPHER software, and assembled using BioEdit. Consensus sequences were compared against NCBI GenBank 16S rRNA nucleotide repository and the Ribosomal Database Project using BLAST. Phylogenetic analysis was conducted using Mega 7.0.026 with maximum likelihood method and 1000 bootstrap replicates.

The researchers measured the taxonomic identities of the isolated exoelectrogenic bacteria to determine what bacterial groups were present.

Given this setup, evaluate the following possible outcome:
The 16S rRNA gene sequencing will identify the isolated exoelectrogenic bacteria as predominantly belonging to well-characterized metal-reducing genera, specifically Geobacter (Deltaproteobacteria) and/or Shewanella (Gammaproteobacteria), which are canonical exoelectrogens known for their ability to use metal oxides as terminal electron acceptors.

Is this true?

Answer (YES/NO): NO